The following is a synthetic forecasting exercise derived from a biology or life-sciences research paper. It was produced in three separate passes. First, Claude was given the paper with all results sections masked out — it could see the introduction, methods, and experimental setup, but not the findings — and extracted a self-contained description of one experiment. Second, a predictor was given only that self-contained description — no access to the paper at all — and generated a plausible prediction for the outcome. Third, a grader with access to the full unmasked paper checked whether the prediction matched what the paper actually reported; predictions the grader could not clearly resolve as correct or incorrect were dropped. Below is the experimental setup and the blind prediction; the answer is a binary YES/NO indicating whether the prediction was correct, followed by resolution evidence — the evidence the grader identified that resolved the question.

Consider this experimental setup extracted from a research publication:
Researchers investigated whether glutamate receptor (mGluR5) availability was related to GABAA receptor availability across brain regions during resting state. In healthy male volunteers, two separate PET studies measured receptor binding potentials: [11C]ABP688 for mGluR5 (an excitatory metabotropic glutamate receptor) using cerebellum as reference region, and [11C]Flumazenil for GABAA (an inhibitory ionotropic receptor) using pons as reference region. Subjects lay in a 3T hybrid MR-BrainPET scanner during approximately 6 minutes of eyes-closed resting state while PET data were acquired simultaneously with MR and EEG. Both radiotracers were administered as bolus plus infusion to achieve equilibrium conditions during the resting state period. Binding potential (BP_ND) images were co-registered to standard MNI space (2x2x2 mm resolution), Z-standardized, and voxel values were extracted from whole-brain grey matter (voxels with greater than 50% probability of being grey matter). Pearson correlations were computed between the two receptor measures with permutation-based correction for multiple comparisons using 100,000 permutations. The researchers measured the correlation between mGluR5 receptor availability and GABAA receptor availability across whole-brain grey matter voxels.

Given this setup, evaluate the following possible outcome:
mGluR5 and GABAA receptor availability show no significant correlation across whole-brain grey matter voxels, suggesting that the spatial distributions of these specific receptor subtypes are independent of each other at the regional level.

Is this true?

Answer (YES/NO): NO